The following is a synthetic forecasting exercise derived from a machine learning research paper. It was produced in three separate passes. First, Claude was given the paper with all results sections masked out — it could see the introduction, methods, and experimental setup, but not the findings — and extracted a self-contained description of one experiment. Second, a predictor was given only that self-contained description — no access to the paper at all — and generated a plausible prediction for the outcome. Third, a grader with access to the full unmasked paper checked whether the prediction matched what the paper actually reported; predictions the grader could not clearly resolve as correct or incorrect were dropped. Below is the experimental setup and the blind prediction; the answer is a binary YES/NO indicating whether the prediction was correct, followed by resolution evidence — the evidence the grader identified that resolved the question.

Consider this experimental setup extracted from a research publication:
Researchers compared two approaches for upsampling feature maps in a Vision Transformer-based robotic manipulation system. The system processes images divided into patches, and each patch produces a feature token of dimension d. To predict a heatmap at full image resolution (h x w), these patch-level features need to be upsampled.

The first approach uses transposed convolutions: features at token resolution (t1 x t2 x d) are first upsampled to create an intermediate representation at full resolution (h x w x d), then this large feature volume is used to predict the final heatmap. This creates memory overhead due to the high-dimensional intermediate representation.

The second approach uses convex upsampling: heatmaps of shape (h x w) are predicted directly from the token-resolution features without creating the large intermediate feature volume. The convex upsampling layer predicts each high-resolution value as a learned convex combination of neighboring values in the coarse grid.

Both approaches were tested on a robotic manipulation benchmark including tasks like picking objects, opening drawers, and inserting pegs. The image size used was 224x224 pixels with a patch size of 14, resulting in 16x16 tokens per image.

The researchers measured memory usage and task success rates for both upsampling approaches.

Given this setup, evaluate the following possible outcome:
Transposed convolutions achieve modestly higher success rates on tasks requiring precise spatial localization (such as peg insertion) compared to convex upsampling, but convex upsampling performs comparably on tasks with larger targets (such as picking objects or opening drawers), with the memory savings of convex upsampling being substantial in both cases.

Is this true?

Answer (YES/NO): NO